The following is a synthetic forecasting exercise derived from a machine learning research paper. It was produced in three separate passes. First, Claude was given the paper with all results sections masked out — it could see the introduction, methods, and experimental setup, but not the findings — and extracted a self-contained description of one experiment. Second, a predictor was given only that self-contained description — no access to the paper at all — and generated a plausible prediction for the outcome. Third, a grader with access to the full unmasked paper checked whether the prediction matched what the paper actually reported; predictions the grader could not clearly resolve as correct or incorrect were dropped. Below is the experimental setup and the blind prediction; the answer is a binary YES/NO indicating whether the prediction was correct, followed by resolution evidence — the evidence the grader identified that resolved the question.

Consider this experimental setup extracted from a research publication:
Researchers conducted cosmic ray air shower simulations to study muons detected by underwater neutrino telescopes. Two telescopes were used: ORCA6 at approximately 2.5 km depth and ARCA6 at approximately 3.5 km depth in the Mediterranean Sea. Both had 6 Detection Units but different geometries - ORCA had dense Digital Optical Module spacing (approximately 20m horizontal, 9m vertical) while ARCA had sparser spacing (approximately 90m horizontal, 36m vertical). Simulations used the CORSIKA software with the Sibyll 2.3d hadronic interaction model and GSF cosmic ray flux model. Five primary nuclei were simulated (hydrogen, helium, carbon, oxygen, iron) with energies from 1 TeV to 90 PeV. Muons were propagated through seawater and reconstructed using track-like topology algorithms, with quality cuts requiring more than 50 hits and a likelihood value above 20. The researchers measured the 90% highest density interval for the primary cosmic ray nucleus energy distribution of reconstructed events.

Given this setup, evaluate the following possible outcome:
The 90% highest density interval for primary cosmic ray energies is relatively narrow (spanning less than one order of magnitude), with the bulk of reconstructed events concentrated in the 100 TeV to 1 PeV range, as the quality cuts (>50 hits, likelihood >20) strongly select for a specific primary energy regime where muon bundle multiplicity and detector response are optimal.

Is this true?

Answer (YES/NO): NO